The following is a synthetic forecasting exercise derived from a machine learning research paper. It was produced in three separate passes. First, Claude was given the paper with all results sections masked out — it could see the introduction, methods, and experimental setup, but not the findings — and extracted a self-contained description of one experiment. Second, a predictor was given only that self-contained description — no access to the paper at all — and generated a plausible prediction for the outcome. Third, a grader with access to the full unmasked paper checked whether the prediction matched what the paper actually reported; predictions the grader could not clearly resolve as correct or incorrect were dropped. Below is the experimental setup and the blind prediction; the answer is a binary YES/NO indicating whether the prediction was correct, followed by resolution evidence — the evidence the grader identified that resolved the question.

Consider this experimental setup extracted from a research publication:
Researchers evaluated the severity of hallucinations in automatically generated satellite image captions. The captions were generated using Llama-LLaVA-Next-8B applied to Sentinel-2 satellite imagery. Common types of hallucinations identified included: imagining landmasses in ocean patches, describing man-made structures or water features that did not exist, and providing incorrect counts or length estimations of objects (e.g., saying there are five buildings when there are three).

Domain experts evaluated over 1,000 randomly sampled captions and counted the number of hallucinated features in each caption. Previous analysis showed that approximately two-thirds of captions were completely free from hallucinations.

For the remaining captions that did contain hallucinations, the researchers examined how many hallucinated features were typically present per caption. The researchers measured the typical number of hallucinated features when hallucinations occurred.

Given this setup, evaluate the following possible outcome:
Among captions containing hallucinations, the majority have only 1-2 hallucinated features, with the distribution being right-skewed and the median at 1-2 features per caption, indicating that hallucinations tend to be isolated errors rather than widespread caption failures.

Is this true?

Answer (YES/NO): YES